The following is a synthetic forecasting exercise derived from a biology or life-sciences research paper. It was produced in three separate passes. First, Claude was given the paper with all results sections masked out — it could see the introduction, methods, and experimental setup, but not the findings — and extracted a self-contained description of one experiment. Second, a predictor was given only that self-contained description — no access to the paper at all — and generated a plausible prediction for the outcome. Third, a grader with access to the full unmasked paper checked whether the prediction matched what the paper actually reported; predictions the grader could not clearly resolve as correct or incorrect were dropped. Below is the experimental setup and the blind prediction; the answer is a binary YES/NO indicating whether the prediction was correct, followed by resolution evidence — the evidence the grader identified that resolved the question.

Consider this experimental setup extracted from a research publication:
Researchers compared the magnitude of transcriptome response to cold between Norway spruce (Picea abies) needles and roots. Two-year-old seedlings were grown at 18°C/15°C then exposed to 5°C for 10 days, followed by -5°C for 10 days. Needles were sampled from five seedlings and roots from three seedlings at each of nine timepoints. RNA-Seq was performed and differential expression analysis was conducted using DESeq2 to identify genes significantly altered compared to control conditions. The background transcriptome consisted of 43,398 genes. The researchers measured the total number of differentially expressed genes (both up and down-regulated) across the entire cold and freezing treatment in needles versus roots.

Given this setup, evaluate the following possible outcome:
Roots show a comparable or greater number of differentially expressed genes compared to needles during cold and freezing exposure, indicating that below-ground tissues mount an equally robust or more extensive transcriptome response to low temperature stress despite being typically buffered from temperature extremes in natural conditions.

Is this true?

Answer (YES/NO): YES